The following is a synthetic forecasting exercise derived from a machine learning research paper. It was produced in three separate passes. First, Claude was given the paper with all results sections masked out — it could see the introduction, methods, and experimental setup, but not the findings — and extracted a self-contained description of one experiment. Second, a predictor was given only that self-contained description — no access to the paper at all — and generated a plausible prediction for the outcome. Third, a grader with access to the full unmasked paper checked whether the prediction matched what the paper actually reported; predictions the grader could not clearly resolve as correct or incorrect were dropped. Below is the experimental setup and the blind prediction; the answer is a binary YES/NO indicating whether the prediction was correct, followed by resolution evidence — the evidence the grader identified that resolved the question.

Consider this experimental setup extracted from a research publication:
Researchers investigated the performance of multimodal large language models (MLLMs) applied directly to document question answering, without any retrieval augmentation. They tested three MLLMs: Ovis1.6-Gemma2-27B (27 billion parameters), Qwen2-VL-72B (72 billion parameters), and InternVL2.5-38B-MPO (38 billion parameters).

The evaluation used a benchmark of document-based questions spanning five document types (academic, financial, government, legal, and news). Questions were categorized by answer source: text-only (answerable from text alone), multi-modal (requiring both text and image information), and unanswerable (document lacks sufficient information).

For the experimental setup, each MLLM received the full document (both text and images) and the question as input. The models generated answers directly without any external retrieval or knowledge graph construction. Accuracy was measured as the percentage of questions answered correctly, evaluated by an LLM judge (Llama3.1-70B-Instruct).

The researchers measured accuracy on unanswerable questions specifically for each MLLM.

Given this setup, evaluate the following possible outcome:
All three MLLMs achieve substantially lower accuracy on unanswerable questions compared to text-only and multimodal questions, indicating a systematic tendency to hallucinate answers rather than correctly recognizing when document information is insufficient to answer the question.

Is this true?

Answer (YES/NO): NO